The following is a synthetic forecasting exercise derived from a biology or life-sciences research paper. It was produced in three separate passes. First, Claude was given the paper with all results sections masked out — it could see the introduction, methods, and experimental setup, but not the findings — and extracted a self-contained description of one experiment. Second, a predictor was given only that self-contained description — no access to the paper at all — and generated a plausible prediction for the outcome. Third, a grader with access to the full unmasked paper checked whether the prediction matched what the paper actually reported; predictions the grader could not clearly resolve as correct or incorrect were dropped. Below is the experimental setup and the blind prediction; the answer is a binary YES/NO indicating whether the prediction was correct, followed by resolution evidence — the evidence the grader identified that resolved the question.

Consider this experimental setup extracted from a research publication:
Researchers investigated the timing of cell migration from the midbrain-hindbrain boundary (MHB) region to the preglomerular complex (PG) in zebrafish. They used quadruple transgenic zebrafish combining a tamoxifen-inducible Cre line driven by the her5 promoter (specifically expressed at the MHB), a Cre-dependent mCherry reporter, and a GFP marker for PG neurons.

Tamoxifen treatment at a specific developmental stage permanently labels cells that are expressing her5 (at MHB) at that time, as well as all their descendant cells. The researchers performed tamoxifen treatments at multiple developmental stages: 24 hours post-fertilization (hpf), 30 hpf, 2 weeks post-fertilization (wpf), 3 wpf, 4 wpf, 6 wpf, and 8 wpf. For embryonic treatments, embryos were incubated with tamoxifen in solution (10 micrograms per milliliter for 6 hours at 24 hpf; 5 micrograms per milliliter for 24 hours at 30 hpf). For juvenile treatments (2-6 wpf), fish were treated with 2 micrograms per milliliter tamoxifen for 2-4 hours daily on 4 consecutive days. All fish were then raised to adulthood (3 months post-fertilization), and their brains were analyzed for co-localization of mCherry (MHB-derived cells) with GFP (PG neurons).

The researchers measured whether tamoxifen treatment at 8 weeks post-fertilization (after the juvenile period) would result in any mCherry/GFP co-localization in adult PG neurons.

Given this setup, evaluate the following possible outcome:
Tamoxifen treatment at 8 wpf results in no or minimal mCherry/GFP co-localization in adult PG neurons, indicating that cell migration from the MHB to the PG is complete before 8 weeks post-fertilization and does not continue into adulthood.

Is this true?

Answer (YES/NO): YES